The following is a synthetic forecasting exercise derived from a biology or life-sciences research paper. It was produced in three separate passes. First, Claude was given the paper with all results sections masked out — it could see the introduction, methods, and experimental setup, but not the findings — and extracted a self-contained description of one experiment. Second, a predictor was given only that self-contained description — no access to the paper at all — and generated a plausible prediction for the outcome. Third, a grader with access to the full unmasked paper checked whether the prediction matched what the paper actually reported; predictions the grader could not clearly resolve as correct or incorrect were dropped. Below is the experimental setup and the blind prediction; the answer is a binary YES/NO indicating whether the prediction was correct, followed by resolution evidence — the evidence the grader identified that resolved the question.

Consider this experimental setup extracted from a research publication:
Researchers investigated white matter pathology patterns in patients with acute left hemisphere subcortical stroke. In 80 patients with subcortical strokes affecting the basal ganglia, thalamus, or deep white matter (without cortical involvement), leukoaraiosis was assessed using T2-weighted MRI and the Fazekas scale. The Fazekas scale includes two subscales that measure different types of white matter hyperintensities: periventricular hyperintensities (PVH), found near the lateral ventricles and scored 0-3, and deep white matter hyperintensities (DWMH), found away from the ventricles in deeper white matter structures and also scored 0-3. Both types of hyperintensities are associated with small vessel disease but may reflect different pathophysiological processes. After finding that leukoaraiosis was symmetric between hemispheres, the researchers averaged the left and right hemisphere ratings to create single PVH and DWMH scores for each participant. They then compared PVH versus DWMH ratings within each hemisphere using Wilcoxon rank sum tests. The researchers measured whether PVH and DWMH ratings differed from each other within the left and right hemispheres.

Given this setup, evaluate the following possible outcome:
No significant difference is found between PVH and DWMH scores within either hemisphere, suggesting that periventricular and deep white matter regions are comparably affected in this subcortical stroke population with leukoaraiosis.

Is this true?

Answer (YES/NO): NO